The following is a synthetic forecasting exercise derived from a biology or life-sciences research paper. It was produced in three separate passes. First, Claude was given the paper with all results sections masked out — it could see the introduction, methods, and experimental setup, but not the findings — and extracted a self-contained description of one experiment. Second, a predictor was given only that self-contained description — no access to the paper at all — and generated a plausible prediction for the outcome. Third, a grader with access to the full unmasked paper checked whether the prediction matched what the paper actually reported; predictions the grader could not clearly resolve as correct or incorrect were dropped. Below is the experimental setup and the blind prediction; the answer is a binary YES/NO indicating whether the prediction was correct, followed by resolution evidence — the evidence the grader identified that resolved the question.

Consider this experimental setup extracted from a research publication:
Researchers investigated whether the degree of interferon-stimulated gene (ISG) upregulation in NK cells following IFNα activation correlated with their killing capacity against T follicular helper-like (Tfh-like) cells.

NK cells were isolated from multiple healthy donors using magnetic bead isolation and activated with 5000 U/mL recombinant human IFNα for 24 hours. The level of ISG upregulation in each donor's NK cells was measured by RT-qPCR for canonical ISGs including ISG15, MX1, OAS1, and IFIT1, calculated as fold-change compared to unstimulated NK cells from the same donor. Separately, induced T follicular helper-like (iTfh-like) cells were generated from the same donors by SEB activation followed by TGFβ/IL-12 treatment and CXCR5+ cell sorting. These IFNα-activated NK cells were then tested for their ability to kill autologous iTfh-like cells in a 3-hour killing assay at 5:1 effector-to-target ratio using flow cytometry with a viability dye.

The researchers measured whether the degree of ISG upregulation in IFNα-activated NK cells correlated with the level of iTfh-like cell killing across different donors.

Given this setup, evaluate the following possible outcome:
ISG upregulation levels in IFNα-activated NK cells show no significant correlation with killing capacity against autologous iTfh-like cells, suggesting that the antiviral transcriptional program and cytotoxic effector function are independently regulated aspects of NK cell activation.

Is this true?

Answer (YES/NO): NO